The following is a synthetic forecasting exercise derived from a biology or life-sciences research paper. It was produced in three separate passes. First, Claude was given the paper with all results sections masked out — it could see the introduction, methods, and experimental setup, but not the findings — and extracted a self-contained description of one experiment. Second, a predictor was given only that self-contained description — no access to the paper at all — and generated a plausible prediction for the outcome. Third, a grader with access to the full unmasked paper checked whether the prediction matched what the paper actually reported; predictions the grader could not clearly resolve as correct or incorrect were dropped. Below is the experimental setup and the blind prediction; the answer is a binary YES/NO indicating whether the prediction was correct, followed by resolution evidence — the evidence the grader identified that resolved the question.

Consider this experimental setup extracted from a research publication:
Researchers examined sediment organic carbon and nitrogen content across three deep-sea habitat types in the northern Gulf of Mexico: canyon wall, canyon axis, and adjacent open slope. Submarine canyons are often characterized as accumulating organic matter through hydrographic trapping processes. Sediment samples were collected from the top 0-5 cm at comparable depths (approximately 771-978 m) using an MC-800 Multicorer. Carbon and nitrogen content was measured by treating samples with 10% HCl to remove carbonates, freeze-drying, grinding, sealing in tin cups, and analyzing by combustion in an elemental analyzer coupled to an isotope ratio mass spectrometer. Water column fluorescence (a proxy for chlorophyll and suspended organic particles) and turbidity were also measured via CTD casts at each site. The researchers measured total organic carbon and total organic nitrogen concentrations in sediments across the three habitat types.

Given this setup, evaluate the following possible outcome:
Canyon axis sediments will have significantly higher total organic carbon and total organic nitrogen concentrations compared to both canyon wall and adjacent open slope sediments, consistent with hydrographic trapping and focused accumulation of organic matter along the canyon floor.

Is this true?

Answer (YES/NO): NO